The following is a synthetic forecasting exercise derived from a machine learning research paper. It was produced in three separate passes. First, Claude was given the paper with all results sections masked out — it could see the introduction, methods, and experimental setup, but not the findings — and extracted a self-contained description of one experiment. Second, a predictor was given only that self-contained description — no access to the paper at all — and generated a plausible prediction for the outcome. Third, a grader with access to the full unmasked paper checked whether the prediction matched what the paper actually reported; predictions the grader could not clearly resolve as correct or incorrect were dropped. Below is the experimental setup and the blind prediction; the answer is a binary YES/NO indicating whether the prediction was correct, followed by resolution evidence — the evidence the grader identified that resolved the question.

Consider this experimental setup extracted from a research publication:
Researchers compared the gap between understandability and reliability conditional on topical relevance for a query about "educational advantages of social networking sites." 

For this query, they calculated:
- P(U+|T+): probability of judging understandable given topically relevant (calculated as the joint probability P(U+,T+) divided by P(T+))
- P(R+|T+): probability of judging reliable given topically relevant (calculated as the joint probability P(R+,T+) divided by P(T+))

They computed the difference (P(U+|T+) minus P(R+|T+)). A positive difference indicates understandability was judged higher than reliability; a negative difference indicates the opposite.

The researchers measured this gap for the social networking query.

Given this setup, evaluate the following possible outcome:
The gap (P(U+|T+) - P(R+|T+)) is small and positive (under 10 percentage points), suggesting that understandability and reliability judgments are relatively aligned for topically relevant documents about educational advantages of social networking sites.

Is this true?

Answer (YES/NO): NO